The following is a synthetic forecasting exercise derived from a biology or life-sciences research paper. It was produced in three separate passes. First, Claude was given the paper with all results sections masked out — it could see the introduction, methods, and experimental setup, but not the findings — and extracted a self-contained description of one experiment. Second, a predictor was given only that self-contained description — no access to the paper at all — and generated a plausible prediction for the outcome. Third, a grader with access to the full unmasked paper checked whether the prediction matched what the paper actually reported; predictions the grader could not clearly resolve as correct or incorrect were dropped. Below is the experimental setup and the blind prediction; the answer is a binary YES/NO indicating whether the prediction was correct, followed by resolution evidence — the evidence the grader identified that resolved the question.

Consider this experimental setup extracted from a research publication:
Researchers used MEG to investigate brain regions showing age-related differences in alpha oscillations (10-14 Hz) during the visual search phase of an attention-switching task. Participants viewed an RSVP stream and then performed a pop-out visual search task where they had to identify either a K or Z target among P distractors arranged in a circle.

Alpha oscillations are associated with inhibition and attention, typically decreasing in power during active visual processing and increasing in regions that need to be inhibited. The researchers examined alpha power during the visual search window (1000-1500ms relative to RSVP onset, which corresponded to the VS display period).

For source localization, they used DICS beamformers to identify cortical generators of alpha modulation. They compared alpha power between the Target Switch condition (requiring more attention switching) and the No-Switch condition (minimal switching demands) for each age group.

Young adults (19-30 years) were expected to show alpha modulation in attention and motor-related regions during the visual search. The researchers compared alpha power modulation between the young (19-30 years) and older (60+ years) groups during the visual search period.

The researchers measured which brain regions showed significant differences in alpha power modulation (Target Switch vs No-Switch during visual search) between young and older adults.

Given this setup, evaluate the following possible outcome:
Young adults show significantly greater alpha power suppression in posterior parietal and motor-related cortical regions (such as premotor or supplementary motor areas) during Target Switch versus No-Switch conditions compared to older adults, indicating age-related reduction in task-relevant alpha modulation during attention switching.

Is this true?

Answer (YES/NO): NO